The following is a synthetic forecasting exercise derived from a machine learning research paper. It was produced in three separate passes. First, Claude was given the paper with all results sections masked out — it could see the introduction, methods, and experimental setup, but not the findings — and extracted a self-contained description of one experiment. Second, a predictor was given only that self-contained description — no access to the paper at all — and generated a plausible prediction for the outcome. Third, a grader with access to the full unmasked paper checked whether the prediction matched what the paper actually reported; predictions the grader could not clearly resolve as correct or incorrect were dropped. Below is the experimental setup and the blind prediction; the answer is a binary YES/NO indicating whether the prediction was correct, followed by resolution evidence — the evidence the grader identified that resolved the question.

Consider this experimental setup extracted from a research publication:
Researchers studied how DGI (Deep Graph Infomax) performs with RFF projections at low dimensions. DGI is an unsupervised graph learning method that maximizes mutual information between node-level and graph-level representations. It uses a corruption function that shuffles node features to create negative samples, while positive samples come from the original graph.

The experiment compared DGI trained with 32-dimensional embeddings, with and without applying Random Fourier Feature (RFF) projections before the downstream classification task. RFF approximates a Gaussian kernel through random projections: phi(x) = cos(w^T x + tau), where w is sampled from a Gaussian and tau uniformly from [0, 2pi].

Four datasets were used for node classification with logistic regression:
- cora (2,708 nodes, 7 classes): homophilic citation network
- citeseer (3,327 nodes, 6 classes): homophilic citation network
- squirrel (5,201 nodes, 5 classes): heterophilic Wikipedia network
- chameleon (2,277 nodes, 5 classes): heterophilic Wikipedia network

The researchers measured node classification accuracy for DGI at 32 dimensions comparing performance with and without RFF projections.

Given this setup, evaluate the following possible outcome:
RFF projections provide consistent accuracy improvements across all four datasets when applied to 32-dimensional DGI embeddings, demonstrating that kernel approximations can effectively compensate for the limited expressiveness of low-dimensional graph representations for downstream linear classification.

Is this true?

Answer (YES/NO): NO